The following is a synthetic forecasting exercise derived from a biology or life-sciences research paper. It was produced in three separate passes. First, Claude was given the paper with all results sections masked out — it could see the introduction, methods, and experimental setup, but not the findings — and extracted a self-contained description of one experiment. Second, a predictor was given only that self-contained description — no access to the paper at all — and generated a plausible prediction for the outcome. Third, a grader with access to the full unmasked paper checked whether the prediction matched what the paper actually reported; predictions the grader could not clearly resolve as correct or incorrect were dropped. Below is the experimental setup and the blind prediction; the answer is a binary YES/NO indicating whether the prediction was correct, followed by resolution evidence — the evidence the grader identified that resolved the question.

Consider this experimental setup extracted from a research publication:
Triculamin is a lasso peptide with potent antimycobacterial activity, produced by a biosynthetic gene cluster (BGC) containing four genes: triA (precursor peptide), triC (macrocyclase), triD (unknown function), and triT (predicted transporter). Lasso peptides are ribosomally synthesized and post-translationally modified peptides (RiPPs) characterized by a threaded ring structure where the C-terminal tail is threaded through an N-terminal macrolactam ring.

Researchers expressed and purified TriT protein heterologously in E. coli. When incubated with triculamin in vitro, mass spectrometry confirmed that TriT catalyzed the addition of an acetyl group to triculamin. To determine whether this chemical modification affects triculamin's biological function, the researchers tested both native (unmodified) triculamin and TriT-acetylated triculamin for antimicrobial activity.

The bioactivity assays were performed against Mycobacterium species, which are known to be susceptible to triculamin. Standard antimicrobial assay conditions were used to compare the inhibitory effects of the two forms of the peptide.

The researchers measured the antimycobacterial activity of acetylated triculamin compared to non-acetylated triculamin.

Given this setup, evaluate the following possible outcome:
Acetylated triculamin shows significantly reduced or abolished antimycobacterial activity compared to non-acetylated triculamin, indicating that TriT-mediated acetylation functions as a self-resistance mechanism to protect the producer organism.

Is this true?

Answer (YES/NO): YES